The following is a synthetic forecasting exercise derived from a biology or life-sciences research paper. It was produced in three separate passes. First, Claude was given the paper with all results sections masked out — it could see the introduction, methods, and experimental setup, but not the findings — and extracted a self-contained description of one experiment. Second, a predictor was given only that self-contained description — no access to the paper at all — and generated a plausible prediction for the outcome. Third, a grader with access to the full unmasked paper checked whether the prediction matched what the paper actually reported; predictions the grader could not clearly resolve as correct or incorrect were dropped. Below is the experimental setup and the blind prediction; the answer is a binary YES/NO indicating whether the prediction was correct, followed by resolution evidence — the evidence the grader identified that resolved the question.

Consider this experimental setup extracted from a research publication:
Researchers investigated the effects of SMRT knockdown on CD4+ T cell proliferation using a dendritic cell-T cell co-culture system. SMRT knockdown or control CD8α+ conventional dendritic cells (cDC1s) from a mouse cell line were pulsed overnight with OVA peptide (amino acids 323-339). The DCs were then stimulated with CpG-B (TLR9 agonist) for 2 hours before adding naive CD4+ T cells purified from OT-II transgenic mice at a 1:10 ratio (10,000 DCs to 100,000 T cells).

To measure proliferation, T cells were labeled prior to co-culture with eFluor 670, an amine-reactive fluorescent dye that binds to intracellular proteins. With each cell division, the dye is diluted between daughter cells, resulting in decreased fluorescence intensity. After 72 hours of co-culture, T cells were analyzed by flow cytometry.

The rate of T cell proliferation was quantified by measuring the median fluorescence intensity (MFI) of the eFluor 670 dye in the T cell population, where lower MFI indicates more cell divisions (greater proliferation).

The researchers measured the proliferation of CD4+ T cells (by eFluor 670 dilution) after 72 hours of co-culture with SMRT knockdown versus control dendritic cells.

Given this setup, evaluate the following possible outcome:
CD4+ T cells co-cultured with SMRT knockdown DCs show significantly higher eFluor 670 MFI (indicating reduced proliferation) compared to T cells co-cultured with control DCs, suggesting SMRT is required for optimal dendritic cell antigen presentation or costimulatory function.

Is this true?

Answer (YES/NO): NO